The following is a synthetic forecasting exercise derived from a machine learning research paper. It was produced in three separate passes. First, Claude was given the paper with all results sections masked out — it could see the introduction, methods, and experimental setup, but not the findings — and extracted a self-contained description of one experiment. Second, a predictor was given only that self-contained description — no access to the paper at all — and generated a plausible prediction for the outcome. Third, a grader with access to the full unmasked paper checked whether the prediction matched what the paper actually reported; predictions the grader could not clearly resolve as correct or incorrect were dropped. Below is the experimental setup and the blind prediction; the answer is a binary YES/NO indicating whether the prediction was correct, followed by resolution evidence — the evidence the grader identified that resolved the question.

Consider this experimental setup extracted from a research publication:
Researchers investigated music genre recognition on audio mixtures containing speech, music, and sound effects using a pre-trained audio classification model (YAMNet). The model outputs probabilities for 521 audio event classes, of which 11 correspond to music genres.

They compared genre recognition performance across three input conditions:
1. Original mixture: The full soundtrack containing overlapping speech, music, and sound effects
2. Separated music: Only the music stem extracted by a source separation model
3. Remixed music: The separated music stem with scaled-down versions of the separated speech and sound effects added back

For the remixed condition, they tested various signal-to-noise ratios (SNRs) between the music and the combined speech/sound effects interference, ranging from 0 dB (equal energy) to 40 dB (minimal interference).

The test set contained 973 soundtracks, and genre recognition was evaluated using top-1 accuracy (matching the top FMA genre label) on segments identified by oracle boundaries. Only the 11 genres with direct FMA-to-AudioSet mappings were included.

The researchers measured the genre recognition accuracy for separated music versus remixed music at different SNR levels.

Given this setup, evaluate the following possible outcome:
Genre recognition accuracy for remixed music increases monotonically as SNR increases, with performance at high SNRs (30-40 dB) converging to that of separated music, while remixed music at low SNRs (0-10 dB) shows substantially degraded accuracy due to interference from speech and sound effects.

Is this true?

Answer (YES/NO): NO